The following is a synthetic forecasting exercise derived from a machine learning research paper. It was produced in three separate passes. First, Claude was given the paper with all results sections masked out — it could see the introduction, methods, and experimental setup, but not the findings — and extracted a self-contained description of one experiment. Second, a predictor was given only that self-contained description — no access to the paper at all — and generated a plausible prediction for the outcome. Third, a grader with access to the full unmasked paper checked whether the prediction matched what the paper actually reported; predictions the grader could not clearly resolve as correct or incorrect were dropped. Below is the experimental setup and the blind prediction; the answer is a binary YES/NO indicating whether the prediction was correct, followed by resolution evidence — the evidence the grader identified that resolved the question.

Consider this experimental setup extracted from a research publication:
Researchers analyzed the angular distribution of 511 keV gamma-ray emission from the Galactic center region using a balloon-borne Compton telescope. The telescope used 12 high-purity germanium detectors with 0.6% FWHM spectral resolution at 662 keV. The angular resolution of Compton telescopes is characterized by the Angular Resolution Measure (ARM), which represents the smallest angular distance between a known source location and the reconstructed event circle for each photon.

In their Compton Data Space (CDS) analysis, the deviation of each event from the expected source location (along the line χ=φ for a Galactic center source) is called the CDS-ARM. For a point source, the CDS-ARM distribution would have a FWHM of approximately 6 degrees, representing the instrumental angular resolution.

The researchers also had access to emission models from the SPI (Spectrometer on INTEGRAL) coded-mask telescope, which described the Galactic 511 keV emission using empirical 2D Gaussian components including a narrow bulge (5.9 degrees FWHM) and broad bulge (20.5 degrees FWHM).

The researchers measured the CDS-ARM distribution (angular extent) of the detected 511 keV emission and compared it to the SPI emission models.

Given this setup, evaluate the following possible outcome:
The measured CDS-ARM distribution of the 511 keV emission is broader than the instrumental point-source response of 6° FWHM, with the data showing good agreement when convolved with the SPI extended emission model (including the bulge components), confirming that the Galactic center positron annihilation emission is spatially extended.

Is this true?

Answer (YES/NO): NO